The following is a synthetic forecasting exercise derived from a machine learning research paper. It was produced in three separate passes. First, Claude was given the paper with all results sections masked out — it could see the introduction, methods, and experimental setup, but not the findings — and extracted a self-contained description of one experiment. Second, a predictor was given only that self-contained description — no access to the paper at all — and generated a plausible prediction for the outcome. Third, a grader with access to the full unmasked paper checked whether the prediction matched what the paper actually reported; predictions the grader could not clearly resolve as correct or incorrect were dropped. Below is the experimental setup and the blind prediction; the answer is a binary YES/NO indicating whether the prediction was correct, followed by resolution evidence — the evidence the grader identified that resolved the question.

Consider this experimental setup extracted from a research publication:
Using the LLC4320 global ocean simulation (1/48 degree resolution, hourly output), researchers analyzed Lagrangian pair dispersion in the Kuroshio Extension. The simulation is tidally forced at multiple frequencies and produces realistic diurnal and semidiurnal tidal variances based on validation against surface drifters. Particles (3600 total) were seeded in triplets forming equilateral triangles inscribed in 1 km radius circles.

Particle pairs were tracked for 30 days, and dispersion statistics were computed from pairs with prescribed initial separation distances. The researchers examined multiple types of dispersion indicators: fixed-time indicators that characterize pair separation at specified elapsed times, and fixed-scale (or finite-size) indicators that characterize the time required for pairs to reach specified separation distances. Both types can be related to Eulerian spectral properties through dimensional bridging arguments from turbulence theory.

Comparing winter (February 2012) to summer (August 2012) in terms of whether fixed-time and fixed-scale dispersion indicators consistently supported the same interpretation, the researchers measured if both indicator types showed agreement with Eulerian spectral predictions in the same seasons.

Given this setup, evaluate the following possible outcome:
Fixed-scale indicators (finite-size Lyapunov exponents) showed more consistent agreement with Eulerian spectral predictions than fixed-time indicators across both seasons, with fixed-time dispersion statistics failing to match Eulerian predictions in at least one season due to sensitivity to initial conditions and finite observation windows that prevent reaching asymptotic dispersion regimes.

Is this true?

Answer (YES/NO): NO